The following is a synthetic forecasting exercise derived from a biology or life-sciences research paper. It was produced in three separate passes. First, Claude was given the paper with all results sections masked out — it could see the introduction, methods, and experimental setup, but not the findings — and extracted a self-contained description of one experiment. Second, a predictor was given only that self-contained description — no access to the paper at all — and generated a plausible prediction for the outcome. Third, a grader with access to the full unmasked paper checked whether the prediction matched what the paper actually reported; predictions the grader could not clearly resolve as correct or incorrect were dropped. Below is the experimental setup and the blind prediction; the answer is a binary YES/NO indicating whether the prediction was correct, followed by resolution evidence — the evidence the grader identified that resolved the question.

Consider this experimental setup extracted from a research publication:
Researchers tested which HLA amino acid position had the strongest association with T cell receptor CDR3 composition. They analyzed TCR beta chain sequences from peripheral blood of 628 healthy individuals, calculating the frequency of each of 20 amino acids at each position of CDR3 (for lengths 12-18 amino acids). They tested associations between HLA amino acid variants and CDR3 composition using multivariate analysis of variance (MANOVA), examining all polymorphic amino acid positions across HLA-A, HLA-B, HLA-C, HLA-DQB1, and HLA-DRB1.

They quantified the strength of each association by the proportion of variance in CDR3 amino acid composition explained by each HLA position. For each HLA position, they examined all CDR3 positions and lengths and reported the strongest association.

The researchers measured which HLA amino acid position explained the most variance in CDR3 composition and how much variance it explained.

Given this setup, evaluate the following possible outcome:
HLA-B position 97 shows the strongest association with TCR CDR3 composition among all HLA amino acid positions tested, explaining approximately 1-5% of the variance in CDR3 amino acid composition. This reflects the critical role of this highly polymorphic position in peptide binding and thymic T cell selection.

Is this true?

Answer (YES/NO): NO